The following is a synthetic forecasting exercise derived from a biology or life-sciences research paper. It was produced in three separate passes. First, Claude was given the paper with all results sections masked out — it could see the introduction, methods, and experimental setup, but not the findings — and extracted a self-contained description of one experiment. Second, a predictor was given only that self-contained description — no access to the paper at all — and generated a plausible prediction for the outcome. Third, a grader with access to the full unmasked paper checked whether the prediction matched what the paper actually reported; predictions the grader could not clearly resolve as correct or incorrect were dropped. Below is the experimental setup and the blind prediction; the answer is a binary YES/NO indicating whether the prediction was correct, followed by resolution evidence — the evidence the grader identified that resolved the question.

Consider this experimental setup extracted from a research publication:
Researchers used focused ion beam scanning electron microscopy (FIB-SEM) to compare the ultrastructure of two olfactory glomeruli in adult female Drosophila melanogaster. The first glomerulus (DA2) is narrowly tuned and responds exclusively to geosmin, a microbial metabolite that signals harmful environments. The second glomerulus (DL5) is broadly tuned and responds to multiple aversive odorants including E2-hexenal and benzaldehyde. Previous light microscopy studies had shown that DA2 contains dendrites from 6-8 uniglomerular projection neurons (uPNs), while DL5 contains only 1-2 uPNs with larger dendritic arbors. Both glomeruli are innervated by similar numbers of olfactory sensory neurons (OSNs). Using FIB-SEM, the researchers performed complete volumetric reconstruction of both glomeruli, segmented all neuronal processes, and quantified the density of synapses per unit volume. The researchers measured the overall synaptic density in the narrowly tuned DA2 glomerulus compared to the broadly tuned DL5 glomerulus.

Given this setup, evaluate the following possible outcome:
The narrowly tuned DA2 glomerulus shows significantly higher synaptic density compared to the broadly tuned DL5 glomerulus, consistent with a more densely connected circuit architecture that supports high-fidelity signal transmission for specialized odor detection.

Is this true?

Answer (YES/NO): YES